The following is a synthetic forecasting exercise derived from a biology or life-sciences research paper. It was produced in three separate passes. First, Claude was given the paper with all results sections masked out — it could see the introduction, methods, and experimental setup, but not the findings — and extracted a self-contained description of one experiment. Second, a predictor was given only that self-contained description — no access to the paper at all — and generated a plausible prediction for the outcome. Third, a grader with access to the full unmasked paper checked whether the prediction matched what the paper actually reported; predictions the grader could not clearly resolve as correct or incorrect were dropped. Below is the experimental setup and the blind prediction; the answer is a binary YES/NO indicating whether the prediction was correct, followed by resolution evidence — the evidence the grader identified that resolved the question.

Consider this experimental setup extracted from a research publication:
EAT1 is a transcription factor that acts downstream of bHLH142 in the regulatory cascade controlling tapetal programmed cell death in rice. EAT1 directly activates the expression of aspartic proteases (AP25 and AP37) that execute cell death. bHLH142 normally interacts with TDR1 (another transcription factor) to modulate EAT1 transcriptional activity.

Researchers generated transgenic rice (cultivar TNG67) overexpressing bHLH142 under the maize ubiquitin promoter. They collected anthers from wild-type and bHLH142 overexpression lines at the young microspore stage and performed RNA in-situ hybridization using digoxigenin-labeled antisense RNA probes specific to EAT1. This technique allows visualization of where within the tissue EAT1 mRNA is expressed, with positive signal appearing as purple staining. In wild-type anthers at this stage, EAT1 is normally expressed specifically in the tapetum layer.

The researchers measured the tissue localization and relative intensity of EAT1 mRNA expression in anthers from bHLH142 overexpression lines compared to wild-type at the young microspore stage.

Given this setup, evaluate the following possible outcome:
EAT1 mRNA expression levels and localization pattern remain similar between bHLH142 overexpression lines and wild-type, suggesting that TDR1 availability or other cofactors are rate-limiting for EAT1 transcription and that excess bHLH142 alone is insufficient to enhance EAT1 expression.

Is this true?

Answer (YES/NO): NO